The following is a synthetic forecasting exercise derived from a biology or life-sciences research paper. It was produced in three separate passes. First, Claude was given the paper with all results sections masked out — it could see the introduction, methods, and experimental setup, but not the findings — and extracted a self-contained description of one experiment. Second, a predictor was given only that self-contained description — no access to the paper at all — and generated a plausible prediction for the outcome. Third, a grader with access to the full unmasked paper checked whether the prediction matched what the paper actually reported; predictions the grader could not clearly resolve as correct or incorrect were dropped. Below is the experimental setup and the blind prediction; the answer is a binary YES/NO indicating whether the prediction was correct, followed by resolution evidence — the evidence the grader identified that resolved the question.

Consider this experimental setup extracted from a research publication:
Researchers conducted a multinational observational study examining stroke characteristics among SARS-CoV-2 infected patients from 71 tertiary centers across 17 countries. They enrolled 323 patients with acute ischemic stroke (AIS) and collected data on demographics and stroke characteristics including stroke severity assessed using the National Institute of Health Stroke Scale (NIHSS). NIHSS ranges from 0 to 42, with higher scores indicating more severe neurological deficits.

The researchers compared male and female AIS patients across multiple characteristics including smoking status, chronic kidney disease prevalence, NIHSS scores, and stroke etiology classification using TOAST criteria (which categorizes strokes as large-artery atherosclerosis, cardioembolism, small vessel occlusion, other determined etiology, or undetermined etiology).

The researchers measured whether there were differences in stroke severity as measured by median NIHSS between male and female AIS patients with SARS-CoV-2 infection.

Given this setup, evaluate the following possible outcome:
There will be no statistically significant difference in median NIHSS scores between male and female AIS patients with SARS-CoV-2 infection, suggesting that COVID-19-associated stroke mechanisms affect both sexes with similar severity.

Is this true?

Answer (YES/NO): NO